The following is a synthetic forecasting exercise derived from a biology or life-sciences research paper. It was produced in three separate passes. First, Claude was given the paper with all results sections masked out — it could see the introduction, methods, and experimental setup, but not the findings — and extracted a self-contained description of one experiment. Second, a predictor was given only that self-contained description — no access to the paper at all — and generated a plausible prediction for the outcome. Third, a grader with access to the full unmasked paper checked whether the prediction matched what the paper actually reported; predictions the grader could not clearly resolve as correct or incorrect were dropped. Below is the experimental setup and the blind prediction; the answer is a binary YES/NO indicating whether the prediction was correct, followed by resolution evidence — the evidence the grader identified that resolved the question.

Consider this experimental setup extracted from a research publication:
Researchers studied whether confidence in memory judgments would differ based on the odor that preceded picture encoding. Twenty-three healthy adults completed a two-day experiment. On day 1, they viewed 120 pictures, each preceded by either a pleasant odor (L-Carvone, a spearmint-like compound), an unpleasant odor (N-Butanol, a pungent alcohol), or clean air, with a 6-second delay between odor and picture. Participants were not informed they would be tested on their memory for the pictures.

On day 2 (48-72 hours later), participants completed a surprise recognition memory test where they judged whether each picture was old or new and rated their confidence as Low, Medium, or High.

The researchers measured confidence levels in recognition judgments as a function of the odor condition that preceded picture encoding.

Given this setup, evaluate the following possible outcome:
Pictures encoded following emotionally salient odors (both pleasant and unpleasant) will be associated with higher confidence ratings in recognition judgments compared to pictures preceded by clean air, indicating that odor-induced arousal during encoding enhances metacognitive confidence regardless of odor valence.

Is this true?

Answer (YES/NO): NO